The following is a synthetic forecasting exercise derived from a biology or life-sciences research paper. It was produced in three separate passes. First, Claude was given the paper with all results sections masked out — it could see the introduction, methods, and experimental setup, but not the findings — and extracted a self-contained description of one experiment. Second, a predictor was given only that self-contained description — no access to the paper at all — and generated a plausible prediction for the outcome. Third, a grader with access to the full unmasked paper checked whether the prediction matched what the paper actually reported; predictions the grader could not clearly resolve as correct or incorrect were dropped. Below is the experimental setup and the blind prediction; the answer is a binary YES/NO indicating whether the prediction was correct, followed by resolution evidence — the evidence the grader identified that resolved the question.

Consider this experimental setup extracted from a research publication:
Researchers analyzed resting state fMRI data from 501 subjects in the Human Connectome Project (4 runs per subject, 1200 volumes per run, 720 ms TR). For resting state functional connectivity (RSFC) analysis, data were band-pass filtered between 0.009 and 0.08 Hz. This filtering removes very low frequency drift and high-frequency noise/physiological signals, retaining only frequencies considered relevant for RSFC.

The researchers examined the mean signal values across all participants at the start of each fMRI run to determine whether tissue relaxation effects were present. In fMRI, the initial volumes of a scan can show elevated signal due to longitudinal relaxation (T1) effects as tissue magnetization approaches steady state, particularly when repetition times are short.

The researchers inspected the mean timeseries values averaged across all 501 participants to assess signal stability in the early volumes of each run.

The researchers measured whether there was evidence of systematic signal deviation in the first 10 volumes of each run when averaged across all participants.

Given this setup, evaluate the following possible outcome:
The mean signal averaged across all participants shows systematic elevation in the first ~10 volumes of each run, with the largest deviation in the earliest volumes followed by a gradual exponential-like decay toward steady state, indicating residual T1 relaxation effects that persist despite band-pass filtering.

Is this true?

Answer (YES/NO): NO